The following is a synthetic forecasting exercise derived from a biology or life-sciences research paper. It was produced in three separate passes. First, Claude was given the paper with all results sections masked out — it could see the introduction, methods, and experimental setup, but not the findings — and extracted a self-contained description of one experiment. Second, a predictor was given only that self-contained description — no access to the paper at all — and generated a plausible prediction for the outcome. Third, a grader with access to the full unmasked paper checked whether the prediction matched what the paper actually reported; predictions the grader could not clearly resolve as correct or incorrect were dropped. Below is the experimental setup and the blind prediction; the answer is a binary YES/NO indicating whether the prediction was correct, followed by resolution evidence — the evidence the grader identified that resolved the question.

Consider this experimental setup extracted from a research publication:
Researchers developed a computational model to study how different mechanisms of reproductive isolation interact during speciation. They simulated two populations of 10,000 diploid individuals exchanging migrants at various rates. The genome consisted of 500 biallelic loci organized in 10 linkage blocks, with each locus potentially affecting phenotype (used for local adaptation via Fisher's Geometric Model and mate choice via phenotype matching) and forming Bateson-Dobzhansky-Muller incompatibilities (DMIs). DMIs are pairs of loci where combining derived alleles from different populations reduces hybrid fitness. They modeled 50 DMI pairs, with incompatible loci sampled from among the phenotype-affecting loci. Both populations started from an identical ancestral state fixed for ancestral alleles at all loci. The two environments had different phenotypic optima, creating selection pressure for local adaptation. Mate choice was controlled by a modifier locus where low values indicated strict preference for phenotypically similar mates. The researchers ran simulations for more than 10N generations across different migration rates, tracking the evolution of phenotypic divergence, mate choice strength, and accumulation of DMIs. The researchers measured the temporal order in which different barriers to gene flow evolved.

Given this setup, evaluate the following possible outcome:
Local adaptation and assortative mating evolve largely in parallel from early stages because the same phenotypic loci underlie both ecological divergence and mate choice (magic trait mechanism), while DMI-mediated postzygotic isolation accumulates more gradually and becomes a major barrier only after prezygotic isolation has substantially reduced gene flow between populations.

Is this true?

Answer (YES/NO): NO